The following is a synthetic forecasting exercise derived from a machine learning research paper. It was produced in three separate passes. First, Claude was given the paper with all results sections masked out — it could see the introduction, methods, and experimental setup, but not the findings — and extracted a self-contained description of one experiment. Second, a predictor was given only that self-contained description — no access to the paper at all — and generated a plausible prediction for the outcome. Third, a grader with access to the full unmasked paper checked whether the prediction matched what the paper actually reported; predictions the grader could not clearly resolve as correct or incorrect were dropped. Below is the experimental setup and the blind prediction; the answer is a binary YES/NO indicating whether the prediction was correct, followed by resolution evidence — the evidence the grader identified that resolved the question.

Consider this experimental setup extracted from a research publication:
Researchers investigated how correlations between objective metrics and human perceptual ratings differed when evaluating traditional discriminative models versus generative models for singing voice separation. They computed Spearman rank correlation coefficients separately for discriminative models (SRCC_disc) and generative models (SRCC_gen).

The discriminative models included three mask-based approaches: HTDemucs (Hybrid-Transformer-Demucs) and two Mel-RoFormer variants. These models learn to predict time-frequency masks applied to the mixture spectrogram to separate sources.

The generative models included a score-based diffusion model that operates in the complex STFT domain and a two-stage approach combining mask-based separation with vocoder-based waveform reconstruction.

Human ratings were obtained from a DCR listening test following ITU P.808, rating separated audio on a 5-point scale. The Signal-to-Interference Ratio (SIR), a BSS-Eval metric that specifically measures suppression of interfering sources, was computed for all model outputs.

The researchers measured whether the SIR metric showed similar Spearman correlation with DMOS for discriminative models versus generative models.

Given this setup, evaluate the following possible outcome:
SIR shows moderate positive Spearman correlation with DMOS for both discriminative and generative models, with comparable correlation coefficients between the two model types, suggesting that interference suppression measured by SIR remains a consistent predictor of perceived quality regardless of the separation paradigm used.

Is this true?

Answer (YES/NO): NO